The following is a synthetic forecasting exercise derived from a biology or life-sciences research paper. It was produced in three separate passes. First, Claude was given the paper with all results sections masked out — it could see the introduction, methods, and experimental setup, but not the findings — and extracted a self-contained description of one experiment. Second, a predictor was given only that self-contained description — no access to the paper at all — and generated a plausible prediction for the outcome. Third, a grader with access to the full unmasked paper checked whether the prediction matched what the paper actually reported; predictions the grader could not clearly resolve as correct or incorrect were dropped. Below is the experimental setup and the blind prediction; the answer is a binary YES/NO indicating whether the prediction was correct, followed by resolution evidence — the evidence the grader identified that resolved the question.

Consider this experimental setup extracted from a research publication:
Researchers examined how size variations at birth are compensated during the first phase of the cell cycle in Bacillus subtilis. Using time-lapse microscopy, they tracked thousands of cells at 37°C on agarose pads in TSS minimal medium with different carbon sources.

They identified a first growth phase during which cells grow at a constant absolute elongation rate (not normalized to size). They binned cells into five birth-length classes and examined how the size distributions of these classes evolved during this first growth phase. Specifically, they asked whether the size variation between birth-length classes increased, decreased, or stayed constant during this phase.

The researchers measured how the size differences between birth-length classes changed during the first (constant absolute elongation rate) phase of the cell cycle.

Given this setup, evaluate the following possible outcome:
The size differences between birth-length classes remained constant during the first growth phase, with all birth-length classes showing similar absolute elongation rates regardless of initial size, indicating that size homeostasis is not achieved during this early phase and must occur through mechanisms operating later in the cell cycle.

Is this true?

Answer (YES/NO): NO